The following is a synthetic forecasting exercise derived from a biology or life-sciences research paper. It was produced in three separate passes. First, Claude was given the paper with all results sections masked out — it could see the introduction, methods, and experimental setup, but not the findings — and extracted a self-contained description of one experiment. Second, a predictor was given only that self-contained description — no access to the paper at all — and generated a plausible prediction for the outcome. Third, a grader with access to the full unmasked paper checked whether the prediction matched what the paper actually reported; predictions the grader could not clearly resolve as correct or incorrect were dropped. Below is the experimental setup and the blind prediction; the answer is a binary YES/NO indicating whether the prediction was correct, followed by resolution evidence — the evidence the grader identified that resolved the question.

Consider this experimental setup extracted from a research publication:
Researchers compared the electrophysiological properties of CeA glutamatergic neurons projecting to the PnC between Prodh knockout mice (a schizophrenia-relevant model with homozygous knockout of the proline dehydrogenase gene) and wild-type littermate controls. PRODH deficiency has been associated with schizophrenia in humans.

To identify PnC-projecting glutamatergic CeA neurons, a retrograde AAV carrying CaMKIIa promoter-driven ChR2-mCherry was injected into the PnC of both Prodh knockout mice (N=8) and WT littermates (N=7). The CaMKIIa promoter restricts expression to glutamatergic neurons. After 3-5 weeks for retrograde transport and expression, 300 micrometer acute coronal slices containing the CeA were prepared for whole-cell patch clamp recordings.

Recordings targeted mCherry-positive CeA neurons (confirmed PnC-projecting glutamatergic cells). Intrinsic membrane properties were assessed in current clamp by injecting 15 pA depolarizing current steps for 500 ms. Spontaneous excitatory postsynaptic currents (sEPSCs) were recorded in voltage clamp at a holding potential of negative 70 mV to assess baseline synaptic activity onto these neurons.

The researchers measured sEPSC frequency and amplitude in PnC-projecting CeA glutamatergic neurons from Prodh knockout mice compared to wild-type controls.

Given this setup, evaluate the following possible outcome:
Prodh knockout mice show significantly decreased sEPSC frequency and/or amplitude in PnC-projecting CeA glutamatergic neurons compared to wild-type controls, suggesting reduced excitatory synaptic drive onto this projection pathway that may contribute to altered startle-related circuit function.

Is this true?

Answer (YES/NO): NO